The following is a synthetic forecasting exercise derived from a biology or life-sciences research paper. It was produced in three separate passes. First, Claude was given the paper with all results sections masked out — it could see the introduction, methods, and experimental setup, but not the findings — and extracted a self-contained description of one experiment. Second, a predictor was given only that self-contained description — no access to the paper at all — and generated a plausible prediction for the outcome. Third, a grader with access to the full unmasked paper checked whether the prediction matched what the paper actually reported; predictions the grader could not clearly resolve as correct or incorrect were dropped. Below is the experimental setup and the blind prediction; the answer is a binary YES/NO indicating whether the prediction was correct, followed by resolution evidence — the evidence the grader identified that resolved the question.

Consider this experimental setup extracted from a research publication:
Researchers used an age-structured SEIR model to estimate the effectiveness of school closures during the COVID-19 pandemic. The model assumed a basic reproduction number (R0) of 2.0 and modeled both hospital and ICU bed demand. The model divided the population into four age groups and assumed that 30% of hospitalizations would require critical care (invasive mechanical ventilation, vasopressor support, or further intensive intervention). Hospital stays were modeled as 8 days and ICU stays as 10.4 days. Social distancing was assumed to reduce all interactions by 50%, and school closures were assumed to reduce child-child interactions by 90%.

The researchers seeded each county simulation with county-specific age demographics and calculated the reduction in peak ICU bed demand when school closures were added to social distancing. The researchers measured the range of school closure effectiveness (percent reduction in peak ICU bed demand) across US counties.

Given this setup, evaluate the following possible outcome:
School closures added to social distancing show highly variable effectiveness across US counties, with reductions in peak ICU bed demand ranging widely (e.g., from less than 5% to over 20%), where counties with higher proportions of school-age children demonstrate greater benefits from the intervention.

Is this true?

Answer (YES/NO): NO